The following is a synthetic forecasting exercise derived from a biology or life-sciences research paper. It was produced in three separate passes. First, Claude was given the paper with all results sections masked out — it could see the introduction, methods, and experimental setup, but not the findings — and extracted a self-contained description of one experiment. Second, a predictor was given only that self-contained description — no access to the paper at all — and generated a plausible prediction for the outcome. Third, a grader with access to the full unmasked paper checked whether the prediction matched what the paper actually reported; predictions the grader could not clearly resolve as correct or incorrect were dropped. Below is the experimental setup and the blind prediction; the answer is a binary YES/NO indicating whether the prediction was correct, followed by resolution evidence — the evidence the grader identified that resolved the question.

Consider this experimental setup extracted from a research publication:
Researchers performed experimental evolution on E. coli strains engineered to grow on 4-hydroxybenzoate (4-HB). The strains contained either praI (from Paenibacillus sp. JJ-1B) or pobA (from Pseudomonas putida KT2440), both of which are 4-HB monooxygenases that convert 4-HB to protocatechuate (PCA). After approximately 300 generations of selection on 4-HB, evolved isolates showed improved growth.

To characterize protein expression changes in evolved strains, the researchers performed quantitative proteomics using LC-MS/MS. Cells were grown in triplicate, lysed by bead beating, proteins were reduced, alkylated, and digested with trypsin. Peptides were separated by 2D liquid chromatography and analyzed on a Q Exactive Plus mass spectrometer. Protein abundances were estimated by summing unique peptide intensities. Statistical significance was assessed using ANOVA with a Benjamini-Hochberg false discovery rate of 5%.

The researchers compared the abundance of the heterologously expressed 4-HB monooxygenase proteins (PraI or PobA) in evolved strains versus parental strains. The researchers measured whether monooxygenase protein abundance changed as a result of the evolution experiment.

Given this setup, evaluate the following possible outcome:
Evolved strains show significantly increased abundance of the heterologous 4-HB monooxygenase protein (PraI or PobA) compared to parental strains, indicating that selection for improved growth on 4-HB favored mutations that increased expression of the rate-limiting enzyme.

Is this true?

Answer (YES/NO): YES